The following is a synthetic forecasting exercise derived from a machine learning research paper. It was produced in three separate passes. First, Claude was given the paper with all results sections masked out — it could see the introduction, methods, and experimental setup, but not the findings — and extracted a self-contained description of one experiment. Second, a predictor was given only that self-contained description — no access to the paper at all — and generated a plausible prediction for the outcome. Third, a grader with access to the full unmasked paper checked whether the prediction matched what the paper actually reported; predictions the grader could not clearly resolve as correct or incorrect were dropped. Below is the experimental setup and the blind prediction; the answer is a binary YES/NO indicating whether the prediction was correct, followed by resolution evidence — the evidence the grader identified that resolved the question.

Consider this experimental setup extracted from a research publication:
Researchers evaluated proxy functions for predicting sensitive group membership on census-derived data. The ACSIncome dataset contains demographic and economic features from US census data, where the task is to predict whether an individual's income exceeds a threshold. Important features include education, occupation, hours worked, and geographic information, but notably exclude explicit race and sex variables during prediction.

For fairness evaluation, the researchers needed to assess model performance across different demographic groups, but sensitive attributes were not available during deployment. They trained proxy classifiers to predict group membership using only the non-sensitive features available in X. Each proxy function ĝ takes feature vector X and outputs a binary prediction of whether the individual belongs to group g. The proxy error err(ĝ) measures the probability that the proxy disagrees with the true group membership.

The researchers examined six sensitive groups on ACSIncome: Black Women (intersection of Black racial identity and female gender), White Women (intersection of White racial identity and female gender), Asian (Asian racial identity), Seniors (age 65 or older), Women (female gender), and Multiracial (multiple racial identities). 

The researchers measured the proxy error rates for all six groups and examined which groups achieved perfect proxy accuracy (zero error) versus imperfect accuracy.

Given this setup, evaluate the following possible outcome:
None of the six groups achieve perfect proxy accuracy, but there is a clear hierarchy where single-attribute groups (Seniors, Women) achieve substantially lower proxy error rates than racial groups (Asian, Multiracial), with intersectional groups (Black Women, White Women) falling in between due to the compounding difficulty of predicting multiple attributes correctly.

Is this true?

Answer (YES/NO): NO